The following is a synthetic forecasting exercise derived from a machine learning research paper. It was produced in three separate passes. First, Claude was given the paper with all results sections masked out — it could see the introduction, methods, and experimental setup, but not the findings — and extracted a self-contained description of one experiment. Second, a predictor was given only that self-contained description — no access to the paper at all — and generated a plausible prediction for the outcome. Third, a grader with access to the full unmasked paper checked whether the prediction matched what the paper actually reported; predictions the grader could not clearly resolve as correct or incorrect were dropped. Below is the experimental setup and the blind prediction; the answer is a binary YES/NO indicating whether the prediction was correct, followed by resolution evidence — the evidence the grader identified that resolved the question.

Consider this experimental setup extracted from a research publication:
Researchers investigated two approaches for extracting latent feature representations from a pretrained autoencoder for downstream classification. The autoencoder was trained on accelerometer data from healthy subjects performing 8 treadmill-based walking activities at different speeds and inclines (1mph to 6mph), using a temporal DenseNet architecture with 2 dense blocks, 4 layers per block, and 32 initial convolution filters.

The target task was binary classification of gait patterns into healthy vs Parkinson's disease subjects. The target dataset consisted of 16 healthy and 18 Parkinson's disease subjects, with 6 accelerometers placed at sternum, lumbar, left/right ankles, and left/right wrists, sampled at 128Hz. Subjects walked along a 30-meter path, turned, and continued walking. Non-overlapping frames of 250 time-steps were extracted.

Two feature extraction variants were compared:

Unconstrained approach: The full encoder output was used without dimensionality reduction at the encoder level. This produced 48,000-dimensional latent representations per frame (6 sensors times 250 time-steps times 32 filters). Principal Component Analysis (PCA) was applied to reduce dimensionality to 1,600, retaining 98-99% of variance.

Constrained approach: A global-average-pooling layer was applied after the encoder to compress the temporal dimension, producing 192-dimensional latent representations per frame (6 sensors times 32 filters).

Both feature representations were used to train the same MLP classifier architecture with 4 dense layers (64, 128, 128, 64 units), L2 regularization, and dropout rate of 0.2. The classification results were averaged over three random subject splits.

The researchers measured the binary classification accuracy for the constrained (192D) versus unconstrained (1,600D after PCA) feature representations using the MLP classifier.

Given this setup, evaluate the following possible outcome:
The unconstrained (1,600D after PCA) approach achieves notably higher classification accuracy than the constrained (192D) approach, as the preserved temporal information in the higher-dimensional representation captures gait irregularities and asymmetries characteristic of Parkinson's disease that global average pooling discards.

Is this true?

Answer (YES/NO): NO